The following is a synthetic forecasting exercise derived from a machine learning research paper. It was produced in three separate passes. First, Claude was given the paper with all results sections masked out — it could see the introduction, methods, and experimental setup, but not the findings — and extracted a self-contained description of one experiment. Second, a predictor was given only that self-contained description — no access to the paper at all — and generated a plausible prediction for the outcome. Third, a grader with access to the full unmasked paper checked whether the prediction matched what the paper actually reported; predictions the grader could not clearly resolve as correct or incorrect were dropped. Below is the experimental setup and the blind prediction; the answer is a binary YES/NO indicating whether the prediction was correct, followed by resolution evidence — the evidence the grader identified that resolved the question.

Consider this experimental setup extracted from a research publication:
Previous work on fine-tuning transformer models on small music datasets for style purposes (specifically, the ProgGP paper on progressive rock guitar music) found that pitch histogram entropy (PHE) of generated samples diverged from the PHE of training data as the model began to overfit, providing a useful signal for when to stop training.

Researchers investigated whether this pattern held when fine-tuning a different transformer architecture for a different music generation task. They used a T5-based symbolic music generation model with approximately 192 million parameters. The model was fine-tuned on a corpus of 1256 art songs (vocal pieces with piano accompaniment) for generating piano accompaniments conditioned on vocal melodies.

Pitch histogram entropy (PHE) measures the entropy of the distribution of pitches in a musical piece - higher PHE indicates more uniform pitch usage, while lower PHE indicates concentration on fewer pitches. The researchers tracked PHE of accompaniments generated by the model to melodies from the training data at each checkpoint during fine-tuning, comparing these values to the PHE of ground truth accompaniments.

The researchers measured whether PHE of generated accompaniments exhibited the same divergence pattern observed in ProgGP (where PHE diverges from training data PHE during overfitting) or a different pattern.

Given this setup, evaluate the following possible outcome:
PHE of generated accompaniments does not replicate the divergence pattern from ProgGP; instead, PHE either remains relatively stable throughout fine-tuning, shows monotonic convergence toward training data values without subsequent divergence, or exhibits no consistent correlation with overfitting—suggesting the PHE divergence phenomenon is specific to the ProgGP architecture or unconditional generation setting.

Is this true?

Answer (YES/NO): YES